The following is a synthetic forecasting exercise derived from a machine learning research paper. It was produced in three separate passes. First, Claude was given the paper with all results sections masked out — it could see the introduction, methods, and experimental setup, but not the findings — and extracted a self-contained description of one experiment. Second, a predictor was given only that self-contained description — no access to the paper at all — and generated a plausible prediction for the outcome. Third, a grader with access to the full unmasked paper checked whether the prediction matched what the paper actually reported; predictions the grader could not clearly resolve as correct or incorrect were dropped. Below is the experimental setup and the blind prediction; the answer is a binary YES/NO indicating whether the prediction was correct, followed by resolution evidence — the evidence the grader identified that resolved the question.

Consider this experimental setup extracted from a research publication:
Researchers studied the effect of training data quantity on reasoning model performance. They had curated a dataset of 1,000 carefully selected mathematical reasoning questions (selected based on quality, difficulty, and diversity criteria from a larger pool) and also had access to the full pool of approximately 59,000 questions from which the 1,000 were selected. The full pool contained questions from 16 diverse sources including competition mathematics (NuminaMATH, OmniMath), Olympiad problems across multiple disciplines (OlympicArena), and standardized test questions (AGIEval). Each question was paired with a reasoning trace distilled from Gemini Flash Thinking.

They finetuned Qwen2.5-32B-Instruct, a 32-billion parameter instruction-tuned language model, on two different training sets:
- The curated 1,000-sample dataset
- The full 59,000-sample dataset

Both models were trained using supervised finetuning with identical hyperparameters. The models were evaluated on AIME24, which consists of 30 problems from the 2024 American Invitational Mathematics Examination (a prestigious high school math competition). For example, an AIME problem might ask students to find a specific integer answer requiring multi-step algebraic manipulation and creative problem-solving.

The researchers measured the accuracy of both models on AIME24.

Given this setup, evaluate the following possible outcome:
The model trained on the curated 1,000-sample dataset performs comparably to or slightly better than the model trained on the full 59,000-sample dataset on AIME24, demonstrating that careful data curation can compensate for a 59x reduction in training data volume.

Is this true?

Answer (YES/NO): YES